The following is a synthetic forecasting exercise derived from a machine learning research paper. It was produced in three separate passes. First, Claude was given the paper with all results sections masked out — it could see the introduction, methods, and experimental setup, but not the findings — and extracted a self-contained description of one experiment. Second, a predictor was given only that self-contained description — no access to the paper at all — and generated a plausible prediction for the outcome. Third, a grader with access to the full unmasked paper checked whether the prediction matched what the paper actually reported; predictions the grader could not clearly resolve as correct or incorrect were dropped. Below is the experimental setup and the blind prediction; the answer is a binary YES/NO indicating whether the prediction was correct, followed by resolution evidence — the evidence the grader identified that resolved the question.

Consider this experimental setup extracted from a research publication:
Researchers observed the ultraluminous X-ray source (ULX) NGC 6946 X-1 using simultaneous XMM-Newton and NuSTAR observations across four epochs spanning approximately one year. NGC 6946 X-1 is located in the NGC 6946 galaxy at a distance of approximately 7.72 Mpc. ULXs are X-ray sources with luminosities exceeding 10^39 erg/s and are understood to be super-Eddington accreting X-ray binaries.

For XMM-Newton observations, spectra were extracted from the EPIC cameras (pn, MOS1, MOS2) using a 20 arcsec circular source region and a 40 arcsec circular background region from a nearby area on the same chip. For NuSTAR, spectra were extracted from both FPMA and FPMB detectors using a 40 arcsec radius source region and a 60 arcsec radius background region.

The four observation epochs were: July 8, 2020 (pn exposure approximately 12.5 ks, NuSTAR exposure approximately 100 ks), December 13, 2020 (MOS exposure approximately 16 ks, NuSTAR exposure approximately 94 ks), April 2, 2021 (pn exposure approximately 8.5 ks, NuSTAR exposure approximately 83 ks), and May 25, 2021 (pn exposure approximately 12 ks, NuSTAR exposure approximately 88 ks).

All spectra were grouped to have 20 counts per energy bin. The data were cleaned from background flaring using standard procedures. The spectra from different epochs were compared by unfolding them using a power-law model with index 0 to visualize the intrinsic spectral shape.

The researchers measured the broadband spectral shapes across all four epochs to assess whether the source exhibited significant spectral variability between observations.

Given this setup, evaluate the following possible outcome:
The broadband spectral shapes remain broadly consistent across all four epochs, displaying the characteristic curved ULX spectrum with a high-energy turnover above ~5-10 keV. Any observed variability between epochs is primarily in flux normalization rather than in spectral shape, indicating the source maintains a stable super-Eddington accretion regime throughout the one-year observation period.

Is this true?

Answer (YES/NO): YES